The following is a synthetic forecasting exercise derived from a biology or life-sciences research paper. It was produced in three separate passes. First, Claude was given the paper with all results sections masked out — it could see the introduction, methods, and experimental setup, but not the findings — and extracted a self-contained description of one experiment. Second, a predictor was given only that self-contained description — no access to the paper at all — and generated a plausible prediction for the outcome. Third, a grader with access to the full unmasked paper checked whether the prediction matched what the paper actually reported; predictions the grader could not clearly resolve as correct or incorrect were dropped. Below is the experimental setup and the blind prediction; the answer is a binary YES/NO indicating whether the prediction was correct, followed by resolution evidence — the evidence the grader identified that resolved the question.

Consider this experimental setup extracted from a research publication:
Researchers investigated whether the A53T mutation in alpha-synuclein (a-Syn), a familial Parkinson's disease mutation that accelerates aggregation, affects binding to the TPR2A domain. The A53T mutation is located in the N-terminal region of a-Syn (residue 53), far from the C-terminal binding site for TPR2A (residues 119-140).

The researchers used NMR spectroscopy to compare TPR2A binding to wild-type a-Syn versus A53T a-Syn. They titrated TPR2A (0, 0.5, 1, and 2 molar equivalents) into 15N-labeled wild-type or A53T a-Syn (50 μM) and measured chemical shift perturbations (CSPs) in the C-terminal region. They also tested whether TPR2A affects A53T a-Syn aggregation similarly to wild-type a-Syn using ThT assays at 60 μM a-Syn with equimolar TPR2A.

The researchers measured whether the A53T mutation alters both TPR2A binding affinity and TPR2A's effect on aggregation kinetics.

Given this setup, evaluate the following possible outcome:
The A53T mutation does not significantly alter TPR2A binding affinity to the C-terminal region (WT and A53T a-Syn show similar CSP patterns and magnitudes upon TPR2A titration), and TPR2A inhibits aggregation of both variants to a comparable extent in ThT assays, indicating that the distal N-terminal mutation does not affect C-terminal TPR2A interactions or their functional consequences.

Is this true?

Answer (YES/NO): YES